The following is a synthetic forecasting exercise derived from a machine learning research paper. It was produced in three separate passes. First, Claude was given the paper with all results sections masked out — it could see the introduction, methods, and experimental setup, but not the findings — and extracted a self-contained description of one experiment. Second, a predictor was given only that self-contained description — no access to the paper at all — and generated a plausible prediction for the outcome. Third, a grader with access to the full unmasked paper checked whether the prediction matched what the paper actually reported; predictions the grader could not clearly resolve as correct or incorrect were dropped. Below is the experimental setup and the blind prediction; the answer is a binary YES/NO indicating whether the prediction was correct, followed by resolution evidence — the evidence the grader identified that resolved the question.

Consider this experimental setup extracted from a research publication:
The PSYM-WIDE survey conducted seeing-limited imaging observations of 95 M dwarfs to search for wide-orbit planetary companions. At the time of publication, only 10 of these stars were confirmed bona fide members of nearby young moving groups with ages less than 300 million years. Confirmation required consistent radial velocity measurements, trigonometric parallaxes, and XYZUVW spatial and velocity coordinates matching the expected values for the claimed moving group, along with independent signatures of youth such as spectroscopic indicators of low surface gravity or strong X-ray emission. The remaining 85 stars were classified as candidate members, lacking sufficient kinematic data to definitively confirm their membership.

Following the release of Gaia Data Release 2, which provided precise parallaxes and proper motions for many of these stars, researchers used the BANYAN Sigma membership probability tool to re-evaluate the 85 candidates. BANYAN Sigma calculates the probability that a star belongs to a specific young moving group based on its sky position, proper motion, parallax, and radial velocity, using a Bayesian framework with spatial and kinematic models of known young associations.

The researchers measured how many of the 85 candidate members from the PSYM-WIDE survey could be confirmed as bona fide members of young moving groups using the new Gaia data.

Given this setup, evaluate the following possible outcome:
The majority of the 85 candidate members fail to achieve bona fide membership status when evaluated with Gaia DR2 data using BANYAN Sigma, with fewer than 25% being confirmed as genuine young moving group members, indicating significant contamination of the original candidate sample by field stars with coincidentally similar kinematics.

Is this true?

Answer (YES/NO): NO